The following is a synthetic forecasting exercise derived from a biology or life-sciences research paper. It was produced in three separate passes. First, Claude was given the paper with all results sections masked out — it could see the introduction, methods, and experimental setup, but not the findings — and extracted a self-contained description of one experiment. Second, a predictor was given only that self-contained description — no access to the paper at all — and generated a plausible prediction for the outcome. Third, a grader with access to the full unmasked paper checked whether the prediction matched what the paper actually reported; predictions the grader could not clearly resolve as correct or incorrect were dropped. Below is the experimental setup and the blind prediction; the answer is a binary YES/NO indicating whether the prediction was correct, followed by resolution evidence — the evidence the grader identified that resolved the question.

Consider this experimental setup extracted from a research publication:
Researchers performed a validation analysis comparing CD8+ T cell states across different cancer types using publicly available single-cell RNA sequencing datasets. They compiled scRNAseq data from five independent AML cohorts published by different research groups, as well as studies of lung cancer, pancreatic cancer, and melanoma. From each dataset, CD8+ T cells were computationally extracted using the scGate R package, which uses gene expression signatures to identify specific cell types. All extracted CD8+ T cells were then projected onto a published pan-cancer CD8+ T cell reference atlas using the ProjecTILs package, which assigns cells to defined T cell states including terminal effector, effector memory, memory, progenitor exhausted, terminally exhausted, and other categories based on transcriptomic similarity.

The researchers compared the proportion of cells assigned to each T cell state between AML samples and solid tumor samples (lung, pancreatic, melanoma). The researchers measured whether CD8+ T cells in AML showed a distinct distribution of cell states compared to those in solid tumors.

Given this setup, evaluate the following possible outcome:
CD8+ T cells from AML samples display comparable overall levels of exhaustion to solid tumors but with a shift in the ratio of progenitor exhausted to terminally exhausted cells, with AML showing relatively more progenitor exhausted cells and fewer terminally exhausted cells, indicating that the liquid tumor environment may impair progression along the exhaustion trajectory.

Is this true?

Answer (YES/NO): NO